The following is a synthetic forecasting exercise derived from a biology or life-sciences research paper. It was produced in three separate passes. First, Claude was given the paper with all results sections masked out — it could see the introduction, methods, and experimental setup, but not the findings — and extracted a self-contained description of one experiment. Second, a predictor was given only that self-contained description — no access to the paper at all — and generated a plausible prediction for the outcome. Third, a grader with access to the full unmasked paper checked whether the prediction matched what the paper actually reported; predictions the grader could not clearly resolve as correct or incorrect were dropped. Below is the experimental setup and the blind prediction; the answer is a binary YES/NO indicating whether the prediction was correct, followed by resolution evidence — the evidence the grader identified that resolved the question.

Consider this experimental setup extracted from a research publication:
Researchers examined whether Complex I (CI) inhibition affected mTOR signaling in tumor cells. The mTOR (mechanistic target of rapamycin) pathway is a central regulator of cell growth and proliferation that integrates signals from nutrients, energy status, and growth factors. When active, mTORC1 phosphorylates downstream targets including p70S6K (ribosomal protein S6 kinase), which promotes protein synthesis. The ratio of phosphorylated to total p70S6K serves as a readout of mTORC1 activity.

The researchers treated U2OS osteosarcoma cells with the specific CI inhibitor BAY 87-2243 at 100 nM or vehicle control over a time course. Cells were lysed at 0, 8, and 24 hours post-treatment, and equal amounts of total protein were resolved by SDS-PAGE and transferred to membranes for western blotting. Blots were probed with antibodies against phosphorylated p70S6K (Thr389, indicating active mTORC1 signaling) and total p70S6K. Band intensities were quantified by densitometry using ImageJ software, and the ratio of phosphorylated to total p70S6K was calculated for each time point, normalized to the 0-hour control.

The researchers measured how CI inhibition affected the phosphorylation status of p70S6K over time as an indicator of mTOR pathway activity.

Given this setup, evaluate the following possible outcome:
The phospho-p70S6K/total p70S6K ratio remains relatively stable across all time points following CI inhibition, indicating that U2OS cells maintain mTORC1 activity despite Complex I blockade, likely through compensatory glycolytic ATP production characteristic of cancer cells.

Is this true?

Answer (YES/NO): NO